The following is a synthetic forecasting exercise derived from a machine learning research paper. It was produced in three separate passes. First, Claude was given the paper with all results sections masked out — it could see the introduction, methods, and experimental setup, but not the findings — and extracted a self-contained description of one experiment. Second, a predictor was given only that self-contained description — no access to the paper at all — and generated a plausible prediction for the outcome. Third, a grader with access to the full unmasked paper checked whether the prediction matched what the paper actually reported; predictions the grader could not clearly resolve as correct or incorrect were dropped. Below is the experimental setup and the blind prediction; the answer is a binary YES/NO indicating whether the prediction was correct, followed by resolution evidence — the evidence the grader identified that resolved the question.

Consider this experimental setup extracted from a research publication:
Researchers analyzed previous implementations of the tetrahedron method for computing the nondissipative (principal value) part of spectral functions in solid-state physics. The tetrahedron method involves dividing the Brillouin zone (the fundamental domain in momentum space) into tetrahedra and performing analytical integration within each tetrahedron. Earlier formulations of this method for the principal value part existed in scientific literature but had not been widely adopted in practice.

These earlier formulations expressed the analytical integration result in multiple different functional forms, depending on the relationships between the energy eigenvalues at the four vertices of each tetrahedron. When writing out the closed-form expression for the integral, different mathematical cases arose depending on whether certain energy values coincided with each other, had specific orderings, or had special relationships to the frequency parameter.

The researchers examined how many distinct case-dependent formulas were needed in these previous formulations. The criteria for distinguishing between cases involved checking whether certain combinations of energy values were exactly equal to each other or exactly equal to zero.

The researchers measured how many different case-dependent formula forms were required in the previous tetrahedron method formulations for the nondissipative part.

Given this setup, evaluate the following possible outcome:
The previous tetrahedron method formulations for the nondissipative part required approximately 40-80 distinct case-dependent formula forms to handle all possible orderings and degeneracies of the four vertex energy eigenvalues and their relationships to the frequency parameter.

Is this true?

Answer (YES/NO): NO